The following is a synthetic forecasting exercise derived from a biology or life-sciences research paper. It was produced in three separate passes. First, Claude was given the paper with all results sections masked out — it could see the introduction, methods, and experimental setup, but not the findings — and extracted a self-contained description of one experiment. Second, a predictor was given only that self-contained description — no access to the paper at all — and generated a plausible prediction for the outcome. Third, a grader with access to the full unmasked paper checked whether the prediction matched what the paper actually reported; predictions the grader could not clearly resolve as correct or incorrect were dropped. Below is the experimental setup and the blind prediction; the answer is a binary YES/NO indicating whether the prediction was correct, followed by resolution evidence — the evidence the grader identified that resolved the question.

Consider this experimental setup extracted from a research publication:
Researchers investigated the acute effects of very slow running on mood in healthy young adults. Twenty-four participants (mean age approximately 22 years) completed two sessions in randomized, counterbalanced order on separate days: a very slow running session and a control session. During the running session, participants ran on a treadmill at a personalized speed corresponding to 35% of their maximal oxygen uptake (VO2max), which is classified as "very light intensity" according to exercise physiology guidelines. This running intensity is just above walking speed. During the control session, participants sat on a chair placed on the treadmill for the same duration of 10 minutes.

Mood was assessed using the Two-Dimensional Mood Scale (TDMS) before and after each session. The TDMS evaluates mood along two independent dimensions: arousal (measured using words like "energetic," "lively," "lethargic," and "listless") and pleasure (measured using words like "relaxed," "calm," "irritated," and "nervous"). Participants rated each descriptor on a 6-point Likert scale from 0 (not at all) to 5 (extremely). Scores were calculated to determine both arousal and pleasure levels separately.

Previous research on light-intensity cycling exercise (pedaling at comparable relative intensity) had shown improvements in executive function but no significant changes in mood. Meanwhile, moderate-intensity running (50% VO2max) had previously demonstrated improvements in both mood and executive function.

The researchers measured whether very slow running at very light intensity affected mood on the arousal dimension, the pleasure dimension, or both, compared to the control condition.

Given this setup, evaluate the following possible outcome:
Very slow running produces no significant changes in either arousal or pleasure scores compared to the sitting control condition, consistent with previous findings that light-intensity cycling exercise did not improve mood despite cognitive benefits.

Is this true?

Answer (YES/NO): NO